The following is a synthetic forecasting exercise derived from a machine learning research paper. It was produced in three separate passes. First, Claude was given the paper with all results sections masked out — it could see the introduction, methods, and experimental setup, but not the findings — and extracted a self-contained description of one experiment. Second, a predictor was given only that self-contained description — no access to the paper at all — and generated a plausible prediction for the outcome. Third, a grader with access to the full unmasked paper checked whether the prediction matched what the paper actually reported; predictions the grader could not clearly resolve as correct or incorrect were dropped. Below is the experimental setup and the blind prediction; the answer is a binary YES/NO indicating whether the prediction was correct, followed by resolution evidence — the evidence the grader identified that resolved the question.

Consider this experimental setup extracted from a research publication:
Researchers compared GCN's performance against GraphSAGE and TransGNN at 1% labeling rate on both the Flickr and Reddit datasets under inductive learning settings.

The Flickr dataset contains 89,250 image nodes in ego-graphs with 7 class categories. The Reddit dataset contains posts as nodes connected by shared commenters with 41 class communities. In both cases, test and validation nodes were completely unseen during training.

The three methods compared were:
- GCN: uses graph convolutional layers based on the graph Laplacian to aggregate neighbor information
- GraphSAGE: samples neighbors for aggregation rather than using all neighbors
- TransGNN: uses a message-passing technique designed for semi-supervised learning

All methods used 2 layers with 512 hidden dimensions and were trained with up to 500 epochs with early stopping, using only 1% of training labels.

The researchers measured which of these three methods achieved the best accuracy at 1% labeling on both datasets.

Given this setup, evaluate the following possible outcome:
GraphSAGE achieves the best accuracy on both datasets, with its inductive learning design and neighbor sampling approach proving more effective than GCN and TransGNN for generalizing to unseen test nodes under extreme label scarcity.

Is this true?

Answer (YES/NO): NO